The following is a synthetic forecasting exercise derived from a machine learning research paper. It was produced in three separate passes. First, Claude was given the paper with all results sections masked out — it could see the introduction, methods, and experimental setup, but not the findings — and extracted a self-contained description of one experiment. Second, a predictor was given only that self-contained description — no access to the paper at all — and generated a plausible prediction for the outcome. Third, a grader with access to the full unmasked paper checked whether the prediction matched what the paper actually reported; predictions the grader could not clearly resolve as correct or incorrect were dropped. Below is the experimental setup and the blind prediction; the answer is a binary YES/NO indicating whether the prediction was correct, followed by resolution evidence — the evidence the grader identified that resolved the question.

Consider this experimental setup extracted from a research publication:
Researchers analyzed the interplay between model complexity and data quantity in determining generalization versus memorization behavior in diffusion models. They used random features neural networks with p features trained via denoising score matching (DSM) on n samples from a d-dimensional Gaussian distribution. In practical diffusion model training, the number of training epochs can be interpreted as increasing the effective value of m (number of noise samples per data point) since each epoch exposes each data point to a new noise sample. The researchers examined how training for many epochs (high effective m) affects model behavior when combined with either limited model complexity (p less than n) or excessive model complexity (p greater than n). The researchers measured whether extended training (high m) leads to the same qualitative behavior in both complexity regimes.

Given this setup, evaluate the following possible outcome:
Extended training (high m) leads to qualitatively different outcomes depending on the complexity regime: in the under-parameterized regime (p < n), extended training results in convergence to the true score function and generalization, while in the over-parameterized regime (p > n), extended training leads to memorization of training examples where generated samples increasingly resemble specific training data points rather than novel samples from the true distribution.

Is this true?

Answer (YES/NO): YES